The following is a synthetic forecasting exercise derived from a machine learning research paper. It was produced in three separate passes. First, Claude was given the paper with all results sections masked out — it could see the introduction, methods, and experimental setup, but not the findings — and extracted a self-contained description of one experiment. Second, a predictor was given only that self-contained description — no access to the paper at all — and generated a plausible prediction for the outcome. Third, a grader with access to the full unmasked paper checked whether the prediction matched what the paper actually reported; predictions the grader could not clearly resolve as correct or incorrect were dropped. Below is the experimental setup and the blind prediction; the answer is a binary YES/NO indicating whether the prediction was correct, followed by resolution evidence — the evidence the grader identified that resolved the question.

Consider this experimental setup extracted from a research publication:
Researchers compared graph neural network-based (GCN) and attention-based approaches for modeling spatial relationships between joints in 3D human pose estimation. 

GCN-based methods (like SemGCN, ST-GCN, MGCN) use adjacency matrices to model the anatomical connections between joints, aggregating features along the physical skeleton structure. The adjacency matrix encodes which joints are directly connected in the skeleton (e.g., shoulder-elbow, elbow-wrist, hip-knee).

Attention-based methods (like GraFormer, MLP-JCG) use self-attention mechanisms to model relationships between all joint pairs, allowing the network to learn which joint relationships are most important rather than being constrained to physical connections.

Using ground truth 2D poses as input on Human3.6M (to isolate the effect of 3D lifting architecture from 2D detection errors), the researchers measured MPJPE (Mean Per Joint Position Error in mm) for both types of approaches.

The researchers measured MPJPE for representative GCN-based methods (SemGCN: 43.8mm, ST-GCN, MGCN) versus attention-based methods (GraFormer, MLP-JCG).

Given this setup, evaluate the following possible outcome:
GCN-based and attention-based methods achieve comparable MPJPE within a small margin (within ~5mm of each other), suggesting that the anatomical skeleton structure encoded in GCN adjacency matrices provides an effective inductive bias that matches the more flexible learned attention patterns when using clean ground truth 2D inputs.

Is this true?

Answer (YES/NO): NO